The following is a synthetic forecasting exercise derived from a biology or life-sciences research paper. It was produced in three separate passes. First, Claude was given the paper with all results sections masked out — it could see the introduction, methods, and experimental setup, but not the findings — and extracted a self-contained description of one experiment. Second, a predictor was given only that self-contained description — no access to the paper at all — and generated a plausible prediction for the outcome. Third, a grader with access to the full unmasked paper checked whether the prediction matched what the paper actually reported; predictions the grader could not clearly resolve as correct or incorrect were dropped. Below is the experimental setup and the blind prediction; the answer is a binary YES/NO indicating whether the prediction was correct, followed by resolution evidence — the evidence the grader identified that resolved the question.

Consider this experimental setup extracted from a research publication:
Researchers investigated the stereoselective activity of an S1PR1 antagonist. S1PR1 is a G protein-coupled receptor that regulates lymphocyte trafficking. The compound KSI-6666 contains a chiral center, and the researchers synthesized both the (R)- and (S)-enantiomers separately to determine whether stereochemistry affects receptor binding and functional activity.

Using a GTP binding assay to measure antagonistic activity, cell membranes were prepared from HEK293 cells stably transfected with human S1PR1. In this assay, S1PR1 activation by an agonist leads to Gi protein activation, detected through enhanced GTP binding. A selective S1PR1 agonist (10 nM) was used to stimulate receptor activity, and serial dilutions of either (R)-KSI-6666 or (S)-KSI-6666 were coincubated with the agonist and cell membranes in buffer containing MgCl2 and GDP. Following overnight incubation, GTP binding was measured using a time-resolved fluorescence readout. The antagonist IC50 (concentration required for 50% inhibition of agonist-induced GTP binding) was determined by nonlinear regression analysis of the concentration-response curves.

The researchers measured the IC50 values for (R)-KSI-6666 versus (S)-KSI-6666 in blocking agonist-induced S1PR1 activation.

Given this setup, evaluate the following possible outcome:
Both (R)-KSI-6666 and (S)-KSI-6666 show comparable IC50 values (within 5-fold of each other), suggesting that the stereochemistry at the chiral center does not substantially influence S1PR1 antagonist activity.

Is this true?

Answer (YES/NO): NO